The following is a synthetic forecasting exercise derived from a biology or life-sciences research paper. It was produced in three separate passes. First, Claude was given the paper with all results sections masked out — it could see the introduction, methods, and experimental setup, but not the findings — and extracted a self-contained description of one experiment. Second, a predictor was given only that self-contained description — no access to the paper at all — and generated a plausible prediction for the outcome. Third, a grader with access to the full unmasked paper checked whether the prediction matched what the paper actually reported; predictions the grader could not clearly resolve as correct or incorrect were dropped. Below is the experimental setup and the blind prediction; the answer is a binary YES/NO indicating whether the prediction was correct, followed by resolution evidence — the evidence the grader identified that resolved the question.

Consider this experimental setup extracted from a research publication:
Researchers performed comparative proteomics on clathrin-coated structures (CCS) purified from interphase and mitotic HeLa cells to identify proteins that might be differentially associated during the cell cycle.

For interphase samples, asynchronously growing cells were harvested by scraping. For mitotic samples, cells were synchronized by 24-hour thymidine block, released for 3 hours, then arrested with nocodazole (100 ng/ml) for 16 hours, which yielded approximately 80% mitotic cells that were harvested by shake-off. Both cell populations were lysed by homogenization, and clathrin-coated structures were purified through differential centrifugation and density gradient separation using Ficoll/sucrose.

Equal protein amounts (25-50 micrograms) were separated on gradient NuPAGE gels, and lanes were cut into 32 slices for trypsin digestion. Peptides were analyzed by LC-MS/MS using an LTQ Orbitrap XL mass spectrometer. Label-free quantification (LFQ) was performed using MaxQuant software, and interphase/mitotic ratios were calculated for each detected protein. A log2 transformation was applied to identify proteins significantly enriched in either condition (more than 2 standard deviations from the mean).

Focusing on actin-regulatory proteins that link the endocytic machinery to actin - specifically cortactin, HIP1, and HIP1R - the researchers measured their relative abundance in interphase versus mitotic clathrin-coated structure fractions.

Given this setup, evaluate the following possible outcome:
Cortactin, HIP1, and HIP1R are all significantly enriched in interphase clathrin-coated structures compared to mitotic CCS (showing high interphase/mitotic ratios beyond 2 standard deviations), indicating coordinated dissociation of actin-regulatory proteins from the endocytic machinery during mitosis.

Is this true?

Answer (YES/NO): NO